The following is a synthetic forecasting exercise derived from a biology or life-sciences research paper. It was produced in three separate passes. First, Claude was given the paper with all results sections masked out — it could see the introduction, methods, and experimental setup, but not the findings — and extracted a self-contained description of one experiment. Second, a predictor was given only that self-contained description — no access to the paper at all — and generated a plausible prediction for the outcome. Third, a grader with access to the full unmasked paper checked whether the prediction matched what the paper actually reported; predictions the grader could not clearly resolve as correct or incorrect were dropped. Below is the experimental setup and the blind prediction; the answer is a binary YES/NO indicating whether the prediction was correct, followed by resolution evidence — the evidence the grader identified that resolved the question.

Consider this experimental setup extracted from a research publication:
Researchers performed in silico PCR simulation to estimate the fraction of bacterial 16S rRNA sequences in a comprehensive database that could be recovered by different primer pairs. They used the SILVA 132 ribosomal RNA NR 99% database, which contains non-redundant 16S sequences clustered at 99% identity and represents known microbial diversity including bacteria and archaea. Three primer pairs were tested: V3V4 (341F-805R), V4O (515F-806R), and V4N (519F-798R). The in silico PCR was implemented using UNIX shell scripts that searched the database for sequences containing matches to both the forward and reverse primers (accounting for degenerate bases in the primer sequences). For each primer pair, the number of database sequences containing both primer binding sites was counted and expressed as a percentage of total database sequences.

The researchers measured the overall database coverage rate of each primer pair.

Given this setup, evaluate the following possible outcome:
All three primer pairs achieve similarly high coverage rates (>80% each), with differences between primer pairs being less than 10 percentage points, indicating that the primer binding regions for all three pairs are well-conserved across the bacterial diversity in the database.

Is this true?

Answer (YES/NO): NO